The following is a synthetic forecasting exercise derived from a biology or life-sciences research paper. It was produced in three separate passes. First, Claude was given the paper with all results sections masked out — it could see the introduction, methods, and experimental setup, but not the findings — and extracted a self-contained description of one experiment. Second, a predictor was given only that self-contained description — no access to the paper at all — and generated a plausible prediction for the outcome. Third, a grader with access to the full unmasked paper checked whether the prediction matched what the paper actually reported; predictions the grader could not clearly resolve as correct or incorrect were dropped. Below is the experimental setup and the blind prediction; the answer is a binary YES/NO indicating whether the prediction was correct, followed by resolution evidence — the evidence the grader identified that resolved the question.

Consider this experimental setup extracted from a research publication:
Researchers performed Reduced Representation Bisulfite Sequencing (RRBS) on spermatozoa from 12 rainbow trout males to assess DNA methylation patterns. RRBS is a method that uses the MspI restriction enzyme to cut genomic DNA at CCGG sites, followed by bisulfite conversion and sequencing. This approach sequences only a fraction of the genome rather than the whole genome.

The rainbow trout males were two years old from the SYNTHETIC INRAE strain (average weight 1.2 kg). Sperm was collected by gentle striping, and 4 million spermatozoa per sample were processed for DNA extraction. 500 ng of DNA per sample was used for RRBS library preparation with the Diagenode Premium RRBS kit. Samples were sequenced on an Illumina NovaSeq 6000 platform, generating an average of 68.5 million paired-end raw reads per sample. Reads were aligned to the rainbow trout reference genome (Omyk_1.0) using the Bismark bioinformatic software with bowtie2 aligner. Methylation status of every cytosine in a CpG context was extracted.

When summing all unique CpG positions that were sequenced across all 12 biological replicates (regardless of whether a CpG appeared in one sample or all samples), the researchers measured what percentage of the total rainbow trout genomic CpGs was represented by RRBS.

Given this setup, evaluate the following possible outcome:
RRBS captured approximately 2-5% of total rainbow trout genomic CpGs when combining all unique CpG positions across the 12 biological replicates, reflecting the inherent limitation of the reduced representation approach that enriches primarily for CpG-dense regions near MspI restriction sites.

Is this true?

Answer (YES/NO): NO